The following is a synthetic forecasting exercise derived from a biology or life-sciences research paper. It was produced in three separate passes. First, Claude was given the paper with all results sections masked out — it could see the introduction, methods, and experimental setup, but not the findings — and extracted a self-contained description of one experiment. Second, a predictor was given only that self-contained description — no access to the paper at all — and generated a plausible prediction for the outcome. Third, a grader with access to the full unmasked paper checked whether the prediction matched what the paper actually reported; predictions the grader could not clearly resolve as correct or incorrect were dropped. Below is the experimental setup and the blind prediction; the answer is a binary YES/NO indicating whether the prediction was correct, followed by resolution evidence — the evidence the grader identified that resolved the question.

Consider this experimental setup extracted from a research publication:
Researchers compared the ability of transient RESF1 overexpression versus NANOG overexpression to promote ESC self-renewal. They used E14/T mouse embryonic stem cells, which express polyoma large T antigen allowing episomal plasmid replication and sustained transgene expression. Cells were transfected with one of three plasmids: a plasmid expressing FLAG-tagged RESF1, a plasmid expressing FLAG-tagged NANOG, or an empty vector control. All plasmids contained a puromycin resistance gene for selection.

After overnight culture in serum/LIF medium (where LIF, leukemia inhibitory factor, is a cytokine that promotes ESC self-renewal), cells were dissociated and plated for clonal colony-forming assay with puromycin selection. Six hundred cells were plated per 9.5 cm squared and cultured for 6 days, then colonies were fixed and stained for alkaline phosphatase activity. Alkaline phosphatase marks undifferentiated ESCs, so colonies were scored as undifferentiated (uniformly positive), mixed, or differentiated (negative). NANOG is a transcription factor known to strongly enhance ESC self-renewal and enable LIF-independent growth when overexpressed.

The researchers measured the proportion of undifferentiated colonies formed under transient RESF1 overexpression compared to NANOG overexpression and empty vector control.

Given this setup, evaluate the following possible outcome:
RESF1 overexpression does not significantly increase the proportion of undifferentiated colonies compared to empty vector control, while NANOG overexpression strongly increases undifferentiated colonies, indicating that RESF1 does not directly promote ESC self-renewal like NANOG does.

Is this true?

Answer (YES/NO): NO